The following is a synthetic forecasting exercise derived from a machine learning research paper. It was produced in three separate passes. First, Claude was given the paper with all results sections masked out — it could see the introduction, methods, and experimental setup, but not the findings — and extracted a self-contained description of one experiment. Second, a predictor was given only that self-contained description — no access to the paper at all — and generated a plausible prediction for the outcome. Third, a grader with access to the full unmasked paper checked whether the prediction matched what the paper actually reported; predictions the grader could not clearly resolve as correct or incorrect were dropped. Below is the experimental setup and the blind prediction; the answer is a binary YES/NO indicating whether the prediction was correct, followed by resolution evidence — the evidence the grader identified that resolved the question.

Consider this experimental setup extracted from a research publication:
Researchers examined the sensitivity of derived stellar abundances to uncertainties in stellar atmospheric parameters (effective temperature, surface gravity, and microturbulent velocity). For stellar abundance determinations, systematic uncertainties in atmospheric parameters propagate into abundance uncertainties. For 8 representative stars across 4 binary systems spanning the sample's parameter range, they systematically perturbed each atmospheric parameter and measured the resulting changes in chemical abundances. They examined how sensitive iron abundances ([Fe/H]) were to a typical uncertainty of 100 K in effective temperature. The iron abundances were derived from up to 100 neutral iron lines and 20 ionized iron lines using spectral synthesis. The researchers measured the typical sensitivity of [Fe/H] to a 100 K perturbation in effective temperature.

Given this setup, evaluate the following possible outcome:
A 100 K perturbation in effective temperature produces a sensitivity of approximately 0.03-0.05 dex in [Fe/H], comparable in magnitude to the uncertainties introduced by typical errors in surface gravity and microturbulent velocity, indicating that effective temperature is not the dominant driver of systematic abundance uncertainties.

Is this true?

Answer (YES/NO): NO